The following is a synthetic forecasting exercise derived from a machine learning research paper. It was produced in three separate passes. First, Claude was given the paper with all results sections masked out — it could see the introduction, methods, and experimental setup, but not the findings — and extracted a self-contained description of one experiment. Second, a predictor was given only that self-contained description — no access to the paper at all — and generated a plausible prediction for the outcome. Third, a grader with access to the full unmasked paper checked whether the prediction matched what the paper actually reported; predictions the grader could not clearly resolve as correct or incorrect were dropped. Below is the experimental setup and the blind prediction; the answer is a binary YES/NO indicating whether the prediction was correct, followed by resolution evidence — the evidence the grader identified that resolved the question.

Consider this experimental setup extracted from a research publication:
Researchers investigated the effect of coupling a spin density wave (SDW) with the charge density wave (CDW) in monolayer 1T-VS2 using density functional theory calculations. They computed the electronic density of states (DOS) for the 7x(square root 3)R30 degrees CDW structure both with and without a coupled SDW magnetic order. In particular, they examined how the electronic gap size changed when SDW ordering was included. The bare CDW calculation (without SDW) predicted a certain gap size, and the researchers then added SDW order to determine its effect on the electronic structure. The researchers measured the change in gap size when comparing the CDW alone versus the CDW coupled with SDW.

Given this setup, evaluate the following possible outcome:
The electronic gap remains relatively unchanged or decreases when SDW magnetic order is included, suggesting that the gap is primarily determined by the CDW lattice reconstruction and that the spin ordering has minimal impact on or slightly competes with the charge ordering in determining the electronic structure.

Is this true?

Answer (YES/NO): NO